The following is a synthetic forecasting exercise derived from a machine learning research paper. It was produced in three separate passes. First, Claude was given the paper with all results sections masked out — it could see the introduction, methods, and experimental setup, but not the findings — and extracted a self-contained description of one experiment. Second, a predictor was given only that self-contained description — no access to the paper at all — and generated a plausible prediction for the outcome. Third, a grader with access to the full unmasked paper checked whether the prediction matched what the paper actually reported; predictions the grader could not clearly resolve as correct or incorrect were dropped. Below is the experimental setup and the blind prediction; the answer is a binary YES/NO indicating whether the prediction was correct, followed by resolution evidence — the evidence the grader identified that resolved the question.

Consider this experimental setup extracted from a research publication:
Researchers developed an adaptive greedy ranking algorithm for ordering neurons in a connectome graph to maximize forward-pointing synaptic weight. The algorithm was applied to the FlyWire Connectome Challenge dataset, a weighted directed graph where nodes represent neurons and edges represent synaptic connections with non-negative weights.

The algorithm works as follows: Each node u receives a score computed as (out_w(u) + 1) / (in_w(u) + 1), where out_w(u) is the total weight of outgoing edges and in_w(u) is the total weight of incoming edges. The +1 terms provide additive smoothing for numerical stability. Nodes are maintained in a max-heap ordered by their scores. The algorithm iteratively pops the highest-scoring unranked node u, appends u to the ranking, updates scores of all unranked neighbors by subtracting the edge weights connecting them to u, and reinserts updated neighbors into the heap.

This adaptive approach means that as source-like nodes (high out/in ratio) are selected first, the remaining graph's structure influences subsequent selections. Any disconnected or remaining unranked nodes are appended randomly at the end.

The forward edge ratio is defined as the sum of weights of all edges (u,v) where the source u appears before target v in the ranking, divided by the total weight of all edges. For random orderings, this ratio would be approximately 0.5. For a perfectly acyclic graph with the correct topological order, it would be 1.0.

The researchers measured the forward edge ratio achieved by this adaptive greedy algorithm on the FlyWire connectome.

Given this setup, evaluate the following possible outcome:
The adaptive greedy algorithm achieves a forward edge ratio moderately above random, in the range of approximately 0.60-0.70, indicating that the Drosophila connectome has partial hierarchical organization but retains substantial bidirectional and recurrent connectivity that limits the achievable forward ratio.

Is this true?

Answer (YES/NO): NO